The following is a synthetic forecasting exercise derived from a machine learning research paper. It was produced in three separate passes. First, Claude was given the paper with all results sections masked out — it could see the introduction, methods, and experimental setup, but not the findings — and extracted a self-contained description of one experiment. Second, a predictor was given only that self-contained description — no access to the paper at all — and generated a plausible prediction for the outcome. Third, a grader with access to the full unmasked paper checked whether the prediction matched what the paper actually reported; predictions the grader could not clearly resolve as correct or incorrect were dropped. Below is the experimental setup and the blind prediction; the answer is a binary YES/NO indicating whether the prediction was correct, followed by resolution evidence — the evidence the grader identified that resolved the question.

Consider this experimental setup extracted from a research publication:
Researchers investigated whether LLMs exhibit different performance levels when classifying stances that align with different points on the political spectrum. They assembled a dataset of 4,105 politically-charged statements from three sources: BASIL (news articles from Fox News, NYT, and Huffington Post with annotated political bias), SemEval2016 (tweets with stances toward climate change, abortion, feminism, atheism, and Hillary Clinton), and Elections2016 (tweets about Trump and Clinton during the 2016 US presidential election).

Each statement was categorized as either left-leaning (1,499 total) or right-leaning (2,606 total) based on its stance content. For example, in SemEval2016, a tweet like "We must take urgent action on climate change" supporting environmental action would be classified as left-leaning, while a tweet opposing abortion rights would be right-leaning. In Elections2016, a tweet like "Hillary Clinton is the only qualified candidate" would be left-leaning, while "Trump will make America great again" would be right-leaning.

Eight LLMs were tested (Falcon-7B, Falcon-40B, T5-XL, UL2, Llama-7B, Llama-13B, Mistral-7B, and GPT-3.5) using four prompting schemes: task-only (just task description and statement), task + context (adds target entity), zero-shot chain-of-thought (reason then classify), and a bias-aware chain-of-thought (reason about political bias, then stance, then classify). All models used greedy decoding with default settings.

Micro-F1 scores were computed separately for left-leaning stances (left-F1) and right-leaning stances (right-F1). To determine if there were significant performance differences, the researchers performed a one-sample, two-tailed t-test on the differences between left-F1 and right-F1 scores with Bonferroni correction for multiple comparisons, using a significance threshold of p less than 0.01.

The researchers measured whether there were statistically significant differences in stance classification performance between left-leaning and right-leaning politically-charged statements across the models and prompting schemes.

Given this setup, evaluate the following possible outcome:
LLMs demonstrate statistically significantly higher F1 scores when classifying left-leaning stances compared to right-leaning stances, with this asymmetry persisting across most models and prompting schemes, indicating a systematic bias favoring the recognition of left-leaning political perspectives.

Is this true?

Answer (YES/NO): NO